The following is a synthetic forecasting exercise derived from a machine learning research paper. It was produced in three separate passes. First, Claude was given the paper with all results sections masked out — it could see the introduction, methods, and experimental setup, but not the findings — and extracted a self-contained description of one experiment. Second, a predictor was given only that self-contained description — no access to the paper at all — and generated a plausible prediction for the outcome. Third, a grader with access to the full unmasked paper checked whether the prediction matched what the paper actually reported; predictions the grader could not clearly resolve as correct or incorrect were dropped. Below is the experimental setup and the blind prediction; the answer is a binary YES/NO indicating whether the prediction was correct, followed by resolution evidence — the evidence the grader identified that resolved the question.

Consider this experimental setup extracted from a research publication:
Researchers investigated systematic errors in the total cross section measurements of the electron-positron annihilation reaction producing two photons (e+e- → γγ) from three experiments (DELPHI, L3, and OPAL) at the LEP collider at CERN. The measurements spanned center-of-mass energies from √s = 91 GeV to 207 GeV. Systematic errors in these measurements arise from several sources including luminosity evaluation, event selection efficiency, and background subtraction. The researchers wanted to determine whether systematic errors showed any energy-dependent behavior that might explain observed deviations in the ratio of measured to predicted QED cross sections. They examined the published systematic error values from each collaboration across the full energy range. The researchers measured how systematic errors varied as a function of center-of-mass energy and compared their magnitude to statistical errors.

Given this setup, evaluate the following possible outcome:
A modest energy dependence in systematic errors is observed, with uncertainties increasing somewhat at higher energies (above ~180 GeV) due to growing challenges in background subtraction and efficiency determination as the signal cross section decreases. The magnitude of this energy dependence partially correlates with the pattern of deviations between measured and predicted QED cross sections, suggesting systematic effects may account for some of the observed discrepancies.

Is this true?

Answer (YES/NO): NO